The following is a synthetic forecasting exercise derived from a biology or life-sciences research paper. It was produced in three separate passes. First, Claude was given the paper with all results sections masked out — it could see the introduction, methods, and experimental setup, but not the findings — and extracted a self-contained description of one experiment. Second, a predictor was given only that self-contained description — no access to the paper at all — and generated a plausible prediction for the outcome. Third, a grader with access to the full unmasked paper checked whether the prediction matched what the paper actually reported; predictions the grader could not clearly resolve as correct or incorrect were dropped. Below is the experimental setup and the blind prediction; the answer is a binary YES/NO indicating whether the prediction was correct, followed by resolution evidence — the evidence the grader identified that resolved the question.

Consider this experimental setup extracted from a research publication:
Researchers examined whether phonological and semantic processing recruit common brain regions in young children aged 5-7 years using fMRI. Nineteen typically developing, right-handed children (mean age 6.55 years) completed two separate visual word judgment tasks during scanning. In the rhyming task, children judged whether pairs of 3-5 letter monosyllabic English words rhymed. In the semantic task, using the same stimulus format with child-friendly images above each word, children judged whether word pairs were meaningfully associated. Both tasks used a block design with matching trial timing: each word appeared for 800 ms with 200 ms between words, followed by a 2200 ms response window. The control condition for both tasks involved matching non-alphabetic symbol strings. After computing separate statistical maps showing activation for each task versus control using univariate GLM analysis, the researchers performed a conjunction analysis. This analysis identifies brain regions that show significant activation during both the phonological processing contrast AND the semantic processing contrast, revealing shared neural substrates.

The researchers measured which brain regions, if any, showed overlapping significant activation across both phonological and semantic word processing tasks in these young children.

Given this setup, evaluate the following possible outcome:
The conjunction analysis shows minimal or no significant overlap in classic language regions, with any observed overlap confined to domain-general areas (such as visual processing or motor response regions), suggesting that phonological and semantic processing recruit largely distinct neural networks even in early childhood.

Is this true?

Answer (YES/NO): NO